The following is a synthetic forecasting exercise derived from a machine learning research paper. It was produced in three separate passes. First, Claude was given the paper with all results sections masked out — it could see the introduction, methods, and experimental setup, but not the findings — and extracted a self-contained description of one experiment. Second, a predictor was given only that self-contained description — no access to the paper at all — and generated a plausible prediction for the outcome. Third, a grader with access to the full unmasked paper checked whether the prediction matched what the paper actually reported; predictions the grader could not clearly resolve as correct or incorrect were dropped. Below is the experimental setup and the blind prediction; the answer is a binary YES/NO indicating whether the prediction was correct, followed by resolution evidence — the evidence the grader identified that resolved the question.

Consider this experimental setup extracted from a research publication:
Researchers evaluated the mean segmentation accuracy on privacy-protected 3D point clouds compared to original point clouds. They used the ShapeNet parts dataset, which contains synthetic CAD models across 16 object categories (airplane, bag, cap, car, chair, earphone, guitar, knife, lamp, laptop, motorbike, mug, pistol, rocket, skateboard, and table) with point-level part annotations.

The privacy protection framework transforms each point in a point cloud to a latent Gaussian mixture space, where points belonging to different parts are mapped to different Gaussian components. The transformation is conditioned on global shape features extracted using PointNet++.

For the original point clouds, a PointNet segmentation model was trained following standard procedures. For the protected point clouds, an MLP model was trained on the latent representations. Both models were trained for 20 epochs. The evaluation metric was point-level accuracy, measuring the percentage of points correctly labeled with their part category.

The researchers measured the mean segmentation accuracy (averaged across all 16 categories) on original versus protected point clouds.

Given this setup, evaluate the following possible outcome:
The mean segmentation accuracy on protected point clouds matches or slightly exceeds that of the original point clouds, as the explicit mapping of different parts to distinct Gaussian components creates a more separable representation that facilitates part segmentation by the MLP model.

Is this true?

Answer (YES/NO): NO